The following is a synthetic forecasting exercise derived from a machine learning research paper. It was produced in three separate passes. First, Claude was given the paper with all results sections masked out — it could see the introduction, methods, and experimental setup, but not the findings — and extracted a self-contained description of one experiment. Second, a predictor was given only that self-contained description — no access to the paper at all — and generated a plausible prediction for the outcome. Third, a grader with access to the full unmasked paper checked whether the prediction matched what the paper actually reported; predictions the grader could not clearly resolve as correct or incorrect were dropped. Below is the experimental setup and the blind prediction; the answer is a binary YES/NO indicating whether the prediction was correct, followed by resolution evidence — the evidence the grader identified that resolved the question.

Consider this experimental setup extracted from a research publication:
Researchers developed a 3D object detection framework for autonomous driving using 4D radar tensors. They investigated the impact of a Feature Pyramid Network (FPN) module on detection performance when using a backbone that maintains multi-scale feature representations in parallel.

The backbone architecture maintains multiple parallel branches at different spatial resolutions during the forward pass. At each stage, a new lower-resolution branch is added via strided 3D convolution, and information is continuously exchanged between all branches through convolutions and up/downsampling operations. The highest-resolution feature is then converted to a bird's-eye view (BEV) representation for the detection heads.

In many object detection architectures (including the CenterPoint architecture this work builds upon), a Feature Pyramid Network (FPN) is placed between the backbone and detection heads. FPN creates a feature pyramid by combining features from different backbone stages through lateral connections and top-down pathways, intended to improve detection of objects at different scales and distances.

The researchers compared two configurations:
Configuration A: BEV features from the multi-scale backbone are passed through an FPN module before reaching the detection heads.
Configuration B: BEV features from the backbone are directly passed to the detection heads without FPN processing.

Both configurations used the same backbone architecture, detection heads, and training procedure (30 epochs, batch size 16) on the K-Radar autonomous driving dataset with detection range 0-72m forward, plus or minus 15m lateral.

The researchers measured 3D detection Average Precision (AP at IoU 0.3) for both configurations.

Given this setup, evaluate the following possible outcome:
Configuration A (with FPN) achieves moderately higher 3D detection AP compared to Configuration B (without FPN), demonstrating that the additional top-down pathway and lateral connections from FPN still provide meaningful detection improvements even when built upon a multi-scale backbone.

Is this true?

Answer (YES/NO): NO